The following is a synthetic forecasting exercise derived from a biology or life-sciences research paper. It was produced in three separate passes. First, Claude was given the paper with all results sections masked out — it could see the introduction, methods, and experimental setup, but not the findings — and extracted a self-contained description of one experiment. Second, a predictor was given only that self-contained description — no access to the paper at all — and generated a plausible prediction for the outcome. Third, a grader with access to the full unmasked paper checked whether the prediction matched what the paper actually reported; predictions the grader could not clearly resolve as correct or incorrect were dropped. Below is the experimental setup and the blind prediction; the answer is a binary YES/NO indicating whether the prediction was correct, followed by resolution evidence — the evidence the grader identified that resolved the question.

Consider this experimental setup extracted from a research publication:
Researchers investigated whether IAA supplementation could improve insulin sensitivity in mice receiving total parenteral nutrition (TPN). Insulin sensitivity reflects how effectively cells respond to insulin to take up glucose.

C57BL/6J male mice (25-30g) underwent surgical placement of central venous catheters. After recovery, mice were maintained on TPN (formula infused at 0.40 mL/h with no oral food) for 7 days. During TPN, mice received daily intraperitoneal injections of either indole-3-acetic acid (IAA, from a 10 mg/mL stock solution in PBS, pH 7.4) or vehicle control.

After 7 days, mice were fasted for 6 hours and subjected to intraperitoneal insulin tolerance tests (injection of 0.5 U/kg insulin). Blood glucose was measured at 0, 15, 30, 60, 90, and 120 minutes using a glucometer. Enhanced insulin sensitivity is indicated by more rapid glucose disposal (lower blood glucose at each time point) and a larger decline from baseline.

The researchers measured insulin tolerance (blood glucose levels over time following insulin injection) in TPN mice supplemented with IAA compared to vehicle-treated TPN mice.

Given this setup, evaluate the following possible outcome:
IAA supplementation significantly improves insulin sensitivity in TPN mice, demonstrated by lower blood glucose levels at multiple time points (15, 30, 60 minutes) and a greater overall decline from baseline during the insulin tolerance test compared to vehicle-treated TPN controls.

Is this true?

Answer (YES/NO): YES